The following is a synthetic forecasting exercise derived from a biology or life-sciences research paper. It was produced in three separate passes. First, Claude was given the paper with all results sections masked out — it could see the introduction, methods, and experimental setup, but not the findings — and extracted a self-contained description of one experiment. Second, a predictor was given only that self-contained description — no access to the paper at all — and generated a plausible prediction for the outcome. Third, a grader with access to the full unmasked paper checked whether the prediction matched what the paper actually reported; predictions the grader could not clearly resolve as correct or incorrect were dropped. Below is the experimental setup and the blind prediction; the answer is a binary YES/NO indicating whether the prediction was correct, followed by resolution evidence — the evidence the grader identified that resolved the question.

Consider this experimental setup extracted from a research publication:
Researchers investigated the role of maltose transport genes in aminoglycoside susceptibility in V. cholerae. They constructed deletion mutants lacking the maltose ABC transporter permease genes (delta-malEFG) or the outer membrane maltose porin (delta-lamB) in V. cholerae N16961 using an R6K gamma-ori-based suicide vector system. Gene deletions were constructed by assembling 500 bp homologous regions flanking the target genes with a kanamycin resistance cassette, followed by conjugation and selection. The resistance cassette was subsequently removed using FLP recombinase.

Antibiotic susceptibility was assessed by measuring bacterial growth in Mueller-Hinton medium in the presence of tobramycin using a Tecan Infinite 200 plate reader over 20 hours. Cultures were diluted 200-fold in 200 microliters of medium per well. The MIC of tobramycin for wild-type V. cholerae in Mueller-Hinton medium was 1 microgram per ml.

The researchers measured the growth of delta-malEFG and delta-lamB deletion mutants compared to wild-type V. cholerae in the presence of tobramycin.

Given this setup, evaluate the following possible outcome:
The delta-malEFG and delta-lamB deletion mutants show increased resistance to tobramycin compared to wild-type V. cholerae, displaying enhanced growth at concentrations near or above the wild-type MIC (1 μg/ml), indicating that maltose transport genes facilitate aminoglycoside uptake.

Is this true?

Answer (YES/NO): YES